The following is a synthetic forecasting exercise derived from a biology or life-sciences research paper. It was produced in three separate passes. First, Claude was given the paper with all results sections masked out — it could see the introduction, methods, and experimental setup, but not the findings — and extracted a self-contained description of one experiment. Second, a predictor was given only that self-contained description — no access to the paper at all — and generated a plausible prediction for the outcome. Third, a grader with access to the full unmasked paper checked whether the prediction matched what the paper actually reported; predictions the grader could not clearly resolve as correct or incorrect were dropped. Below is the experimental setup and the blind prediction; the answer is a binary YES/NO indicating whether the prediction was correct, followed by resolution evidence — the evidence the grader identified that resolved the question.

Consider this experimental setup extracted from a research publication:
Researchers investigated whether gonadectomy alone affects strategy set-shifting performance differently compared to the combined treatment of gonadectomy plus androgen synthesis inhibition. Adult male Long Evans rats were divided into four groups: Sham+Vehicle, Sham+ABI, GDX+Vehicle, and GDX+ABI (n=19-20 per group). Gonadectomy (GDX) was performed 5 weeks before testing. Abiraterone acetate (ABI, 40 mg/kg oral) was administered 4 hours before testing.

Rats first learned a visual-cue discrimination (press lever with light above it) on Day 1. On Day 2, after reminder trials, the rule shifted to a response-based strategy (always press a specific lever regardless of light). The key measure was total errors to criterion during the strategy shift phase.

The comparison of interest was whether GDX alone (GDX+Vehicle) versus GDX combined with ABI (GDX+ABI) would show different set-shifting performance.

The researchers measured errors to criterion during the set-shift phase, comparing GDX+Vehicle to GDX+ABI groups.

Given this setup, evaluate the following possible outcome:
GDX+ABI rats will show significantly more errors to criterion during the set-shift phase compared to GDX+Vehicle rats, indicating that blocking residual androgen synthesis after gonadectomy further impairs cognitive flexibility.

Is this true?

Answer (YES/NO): NO